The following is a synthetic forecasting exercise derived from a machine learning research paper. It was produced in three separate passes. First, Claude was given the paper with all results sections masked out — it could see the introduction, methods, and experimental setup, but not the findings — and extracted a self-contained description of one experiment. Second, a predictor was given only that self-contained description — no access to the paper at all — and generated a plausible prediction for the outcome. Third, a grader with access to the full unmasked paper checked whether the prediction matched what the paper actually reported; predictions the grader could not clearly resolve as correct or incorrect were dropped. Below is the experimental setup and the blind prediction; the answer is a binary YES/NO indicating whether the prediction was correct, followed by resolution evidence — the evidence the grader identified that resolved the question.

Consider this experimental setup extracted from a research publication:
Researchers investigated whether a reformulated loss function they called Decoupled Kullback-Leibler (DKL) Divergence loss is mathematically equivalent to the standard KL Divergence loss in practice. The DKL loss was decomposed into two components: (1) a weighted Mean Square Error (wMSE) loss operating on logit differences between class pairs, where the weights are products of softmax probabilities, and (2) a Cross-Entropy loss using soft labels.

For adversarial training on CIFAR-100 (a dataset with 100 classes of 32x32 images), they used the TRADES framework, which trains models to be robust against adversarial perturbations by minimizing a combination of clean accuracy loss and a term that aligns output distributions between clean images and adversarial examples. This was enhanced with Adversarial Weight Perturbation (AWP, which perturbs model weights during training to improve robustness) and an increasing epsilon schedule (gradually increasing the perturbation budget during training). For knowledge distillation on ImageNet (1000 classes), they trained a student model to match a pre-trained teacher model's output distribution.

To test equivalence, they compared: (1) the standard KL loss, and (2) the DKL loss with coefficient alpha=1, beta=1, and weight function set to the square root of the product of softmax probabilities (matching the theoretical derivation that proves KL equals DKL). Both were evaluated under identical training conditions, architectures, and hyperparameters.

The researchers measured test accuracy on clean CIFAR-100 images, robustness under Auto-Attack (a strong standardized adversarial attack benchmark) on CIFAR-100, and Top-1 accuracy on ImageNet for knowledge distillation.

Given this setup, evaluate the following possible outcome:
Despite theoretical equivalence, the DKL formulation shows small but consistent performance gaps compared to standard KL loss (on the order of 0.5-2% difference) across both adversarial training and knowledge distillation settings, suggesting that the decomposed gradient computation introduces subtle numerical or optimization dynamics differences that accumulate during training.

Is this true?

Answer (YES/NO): NO